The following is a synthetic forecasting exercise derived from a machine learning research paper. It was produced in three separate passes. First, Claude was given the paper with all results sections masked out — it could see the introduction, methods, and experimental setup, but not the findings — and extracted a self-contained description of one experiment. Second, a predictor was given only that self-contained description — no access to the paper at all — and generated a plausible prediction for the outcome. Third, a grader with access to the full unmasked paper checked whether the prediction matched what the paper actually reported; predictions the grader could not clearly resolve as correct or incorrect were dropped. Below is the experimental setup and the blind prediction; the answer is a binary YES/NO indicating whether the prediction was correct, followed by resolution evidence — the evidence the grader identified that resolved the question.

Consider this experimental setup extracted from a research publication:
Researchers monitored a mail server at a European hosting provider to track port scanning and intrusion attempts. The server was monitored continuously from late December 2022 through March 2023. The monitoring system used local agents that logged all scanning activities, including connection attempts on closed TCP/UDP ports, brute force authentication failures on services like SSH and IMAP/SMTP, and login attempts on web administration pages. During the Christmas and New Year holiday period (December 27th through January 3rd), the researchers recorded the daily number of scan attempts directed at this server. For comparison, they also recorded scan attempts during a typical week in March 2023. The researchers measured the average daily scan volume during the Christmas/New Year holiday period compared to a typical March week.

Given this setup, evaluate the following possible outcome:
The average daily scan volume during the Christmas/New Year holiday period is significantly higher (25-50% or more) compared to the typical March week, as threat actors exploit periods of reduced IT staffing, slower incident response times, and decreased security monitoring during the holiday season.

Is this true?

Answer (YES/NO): NO